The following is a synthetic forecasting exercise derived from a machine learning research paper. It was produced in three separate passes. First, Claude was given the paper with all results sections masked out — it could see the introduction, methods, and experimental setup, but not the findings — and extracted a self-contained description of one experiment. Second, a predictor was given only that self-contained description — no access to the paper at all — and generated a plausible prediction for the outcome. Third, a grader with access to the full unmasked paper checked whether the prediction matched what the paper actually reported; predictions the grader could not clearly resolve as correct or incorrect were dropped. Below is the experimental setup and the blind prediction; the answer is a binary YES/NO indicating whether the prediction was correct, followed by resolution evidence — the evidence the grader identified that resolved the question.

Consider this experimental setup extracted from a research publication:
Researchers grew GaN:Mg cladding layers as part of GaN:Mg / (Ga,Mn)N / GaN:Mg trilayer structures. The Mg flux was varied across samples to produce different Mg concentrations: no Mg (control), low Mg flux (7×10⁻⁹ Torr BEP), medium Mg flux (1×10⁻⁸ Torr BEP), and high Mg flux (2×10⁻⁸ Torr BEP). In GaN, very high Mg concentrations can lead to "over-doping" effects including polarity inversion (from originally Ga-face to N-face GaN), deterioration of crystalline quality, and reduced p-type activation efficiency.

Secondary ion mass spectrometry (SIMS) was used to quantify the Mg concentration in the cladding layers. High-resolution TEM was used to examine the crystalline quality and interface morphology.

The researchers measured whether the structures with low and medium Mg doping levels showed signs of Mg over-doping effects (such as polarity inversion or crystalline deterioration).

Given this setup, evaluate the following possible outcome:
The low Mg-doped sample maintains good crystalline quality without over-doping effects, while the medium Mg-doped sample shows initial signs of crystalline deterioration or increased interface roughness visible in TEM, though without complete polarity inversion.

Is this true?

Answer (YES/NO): NO